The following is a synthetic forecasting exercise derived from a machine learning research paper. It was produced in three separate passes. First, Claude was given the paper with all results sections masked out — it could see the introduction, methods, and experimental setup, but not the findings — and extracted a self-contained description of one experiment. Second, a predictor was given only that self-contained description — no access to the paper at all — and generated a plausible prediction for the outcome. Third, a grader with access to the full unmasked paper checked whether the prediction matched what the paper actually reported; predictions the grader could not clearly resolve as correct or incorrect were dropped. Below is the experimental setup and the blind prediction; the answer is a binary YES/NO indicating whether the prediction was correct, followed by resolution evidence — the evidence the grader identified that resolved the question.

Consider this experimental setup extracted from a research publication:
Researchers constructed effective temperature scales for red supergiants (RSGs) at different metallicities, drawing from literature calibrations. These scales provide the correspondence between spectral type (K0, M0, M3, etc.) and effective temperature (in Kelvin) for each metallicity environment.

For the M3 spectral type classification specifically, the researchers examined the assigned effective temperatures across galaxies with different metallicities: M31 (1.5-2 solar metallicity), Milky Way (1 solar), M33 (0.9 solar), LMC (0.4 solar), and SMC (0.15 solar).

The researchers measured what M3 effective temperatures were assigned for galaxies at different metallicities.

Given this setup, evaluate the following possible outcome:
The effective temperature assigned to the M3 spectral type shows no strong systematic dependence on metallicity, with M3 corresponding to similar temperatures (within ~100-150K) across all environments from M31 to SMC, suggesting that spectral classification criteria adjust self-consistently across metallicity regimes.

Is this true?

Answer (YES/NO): YES